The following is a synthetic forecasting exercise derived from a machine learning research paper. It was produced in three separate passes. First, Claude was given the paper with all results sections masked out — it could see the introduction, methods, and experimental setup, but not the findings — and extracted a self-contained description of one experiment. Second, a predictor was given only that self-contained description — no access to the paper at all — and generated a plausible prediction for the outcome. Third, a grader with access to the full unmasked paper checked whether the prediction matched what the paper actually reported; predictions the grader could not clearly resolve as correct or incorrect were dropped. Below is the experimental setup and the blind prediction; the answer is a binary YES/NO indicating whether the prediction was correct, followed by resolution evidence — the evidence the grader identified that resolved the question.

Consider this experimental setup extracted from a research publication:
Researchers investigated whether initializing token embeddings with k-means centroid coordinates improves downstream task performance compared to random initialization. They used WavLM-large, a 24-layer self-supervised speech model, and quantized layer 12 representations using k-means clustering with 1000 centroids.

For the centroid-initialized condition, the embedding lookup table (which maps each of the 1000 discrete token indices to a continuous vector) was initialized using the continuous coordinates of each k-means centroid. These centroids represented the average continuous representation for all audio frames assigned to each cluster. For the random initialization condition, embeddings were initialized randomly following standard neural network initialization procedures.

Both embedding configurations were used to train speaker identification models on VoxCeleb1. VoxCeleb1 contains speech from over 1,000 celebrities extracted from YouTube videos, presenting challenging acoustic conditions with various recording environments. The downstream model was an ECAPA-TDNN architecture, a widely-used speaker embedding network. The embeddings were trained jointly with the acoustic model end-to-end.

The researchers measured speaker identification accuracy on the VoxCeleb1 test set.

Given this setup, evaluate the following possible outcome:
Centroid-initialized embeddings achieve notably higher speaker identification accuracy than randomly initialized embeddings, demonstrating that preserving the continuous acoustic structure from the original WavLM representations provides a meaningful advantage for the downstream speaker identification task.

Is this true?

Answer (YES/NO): NO